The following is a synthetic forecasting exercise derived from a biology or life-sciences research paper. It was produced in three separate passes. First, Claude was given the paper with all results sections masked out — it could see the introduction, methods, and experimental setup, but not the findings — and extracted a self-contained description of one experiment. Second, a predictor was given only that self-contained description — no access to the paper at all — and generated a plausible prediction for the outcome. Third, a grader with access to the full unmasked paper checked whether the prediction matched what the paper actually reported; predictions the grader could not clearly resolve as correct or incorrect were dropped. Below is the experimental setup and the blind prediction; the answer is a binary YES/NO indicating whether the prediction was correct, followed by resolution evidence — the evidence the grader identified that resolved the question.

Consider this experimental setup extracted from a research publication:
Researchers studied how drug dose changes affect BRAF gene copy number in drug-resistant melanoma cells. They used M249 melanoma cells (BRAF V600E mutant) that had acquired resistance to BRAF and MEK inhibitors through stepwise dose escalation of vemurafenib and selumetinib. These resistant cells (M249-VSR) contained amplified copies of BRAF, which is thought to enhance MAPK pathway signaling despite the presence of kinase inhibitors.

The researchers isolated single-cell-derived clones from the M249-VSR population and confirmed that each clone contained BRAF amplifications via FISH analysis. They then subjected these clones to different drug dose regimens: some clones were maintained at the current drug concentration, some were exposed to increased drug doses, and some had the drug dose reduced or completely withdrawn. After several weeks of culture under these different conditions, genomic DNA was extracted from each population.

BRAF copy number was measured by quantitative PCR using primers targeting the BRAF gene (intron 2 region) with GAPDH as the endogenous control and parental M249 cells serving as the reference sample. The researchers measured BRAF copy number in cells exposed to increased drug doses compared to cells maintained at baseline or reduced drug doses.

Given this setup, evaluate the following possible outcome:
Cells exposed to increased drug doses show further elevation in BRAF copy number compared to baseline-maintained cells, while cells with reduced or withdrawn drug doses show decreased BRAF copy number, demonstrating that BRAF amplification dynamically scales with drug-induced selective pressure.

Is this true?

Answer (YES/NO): NO